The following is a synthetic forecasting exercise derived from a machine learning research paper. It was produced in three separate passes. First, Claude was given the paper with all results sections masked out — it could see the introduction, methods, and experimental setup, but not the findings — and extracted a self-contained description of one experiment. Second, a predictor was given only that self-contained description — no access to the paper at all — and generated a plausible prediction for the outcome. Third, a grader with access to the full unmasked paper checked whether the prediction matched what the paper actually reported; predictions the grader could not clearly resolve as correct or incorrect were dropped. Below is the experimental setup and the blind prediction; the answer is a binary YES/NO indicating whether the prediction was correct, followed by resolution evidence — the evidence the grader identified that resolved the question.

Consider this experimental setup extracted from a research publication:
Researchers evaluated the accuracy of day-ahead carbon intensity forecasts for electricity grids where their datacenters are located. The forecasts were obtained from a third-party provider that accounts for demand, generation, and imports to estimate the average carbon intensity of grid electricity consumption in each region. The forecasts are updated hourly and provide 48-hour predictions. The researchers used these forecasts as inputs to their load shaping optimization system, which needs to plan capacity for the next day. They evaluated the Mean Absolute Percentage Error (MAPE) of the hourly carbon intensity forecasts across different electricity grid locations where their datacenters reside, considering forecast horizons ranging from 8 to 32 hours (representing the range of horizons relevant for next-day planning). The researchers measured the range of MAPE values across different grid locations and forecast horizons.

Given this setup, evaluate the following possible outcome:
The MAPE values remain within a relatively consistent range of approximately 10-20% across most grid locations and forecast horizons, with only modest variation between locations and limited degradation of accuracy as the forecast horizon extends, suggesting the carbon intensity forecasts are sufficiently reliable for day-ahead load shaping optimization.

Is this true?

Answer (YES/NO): NO